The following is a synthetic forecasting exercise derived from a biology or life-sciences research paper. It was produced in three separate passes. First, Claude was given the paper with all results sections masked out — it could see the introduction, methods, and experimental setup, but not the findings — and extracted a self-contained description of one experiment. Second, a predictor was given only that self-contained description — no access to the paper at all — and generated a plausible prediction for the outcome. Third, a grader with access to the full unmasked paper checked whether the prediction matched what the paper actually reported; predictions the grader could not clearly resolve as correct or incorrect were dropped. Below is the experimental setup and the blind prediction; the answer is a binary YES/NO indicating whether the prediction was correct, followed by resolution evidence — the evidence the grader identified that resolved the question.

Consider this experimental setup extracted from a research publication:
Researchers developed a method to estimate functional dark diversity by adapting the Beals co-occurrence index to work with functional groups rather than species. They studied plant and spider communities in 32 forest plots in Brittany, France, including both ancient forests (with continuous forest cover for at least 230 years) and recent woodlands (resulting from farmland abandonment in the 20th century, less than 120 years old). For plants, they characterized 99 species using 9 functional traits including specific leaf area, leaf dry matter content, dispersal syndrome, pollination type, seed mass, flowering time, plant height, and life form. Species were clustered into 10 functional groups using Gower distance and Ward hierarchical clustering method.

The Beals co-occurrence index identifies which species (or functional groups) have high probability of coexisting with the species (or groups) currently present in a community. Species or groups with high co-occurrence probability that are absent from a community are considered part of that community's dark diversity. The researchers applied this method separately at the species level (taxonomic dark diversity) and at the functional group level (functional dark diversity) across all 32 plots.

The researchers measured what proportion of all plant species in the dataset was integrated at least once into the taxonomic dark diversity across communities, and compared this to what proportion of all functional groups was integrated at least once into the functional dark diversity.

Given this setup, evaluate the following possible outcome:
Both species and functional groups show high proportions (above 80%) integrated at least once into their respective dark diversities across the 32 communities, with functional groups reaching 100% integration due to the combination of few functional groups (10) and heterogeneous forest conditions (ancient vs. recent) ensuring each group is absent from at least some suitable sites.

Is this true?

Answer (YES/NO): NO